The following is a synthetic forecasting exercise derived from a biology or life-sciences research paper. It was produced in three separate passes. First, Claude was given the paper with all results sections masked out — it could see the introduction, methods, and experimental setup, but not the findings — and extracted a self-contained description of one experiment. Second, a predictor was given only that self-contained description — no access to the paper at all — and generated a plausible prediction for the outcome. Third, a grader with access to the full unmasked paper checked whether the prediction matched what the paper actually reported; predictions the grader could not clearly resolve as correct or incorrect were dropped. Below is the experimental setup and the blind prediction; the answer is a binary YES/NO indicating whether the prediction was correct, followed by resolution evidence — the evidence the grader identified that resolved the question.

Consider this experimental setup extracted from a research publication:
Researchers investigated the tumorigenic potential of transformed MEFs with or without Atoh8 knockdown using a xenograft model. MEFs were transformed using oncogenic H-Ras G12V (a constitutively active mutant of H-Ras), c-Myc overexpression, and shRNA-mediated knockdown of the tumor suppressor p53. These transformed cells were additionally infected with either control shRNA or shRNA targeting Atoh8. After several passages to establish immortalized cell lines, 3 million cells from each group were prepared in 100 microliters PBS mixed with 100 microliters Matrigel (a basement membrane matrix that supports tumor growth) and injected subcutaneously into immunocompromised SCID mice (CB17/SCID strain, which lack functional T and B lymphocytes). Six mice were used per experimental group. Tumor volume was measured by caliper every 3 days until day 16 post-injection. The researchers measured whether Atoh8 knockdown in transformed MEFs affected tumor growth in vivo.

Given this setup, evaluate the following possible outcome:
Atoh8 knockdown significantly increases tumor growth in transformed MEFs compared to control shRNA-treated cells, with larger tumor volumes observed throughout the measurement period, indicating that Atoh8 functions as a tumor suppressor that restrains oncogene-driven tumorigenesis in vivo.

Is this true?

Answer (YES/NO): YES